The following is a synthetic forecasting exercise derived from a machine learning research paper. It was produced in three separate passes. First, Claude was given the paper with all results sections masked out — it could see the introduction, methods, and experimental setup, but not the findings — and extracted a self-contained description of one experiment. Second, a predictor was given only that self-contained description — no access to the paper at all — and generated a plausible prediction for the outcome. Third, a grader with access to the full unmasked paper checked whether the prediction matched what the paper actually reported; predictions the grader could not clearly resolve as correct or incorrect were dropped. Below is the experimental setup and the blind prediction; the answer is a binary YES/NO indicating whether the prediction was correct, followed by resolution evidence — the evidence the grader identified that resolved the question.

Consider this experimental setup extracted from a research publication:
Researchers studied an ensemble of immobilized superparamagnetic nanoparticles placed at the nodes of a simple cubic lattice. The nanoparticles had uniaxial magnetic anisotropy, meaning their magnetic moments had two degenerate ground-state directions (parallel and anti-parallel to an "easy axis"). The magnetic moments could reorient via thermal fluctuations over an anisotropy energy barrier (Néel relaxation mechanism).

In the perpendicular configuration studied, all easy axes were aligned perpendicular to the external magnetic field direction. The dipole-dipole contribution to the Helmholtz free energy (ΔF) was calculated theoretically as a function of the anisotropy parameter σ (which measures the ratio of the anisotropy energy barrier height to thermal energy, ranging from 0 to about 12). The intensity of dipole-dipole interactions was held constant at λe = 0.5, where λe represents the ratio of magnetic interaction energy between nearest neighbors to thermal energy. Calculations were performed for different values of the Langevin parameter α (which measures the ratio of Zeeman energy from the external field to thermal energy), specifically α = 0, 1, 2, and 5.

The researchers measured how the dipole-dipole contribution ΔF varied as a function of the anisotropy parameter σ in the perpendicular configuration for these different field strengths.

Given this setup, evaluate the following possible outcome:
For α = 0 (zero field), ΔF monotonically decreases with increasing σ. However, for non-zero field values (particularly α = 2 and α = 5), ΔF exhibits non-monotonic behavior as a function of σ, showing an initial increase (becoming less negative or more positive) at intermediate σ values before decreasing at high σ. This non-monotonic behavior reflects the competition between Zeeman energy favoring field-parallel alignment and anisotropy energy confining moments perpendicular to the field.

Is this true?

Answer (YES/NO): NO